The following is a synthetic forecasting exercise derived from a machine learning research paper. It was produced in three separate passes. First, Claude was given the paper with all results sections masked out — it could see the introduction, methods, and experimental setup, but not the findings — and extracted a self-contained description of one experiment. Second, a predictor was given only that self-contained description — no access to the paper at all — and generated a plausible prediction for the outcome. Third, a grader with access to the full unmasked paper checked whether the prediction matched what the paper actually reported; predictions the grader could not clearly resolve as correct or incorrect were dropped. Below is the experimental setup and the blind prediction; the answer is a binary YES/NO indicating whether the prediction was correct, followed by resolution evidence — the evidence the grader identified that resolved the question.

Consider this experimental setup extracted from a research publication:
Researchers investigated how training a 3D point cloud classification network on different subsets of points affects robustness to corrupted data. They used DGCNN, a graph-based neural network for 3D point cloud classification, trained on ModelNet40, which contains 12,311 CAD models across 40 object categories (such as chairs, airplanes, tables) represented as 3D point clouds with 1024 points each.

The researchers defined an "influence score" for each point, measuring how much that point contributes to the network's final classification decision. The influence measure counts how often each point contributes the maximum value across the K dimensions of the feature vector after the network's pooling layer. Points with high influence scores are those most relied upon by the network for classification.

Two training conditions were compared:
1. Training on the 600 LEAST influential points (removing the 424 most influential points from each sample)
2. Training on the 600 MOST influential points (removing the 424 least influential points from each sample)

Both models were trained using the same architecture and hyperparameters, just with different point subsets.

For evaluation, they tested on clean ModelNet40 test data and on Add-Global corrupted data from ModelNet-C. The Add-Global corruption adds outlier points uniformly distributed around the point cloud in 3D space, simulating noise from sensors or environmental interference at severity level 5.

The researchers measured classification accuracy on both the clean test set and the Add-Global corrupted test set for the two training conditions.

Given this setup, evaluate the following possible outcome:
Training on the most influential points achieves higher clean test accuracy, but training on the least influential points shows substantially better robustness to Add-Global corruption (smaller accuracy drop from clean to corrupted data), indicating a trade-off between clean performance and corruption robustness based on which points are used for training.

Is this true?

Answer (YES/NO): NO